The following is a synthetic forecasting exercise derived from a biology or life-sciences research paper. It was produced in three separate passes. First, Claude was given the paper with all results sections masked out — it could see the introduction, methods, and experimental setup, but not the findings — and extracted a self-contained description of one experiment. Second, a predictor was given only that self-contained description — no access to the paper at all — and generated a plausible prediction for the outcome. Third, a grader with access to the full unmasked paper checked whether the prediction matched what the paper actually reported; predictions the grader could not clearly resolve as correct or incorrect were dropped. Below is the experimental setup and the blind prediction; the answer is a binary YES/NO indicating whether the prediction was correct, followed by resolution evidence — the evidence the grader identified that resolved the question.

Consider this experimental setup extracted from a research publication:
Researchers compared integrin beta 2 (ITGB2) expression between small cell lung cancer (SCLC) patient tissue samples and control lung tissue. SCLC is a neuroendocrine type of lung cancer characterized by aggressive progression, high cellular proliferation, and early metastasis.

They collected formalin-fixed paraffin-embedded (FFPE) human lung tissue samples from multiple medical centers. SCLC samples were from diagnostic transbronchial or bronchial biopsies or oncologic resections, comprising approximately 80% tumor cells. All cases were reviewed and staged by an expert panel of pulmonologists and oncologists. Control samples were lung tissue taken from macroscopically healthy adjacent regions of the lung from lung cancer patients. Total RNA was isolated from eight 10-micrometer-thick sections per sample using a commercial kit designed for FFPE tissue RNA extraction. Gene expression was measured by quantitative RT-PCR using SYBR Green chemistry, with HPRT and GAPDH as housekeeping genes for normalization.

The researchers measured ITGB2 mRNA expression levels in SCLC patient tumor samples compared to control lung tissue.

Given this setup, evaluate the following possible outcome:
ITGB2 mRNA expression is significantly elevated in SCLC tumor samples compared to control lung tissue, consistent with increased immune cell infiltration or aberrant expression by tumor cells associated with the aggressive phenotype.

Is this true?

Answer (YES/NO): YES